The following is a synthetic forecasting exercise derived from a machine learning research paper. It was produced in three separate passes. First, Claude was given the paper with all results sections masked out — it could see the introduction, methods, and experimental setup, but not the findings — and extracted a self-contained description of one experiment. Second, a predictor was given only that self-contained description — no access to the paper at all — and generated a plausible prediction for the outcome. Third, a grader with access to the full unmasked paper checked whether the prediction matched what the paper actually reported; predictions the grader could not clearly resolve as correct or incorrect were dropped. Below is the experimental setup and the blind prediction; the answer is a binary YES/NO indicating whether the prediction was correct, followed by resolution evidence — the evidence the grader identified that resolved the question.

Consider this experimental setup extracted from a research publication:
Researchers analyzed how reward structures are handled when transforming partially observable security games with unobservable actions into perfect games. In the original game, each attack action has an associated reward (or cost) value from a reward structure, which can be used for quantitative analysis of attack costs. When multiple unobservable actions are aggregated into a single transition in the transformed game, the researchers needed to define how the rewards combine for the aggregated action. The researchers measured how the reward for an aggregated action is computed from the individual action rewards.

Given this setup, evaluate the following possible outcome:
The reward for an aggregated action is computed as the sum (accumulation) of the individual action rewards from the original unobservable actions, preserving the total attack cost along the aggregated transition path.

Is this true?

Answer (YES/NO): YES